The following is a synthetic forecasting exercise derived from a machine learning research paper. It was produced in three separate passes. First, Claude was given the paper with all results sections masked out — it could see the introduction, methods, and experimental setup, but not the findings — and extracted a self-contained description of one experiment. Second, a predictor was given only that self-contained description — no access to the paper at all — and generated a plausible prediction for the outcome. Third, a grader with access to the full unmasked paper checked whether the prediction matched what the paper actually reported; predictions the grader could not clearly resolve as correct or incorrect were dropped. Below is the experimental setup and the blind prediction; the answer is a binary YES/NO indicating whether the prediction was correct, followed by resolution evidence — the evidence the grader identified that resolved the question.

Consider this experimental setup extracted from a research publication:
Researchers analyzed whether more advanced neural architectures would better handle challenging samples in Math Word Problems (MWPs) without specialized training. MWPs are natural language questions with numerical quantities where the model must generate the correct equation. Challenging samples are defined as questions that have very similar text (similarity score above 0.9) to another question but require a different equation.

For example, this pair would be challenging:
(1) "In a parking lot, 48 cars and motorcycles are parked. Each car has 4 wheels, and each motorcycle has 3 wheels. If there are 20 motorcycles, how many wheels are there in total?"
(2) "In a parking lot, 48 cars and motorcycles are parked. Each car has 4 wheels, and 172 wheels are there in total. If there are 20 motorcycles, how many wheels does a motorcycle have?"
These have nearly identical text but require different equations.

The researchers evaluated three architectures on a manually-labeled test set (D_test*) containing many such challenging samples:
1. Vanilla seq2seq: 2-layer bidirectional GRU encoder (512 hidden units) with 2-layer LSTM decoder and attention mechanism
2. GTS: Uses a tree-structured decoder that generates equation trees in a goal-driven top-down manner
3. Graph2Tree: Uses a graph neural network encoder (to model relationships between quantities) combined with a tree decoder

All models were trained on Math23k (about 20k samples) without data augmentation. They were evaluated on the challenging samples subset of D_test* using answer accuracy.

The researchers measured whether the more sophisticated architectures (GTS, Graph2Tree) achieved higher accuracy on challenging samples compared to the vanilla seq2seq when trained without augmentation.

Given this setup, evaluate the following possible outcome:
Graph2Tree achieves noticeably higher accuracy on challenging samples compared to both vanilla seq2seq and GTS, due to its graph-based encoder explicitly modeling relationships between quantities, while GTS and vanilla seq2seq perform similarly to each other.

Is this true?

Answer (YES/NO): NO